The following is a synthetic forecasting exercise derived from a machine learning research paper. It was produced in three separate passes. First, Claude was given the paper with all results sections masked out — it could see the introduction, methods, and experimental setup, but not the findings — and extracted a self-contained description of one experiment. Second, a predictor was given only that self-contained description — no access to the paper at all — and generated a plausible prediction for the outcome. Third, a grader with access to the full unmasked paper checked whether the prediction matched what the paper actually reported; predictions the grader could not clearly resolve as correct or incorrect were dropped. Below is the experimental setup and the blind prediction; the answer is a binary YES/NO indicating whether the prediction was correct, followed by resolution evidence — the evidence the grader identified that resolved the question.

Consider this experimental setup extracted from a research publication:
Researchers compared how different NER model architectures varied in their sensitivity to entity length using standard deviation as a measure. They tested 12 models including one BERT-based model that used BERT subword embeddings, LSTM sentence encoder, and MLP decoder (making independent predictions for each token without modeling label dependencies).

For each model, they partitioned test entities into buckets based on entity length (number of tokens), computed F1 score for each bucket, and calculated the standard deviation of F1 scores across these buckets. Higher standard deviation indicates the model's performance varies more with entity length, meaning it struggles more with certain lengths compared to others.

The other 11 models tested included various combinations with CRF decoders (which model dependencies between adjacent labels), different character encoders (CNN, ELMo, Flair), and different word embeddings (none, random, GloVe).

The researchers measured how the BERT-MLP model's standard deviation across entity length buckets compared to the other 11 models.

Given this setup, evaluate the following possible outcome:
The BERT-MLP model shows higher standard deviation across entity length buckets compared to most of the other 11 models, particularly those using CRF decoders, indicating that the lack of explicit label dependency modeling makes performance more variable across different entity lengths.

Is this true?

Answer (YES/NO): NO